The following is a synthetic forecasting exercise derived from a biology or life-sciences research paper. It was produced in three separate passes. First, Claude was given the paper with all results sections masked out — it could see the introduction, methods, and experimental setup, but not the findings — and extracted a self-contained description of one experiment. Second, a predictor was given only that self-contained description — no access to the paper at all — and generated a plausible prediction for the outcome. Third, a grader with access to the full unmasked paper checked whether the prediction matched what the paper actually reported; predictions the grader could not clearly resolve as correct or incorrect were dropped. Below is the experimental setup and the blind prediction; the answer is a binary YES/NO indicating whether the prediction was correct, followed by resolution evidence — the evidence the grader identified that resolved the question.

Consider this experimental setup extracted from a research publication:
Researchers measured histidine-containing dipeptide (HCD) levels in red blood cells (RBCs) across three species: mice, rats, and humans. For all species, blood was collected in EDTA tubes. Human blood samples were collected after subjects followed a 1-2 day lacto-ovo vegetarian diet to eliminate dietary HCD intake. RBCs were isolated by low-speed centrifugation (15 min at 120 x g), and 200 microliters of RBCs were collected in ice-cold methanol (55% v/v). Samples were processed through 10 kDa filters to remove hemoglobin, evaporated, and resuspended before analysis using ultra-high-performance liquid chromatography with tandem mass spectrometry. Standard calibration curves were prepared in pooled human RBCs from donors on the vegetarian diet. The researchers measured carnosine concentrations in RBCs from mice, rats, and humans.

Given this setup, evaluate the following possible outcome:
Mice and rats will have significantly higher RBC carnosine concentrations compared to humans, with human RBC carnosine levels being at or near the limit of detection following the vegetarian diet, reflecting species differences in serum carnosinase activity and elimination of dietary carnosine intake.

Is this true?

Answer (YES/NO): NO